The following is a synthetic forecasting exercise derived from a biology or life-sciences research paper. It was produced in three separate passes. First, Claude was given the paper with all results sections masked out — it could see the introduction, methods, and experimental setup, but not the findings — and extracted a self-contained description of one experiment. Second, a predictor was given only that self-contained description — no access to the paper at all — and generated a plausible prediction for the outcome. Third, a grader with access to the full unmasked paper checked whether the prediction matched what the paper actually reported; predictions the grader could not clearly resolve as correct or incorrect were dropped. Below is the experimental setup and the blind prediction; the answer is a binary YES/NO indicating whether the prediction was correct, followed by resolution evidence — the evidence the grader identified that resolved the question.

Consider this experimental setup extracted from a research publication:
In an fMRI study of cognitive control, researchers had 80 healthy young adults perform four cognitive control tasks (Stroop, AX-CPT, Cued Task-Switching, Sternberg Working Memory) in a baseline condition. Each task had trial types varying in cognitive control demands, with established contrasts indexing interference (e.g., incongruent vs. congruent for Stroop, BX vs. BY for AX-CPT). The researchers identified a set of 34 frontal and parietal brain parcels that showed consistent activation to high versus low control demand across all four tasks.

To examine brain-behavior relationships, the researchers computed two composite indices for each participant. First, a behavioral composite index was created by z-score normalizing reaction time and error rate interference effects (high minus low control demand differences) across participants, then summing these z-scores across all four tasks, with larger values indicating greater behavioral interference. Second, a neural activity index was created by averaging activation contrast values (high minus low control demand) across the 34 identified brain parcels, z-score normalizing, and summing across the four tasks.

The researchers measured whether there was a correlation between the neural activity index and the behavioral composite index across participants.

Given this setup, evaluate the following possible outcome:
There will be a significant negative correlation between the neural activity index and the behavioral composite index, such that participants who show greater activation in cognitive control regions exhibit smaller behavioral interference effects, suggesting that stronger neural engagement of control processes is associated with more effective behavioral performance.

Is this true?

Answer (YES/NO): NO